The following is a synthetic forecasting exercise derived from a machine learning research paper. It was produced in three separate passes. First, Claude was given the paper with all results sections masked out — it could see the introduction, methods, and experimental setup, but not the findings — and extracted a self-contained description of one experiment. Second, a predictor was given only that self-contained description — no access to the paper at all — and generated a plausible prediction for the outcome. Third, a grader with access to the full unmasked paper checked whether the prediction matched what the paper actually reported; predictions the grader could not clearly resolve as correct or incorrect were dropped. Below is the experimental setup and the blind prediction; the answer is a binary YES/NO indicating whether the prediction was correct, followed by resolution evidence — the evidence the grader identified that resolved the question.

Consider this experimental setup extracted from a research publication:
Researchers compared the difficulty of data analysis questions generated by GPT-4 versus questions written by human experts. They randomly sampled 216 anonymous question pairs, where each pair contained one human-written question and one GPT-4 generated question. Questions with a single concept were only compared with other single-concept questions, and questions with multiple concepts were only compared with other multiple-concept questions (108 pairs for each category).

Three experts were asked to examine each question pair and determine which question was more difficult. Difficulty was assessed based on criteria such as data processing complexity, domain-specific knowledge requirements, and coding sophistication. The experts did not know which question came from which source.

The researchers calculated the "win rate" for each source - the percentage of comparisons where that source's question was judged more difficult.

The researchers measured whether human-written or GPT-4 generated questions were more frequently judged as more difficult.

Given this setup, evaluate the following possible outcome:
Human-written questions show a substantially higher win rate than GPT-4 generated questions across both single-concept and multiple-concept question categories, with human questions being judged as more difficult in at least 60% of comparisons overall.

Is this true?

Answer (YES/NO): NO